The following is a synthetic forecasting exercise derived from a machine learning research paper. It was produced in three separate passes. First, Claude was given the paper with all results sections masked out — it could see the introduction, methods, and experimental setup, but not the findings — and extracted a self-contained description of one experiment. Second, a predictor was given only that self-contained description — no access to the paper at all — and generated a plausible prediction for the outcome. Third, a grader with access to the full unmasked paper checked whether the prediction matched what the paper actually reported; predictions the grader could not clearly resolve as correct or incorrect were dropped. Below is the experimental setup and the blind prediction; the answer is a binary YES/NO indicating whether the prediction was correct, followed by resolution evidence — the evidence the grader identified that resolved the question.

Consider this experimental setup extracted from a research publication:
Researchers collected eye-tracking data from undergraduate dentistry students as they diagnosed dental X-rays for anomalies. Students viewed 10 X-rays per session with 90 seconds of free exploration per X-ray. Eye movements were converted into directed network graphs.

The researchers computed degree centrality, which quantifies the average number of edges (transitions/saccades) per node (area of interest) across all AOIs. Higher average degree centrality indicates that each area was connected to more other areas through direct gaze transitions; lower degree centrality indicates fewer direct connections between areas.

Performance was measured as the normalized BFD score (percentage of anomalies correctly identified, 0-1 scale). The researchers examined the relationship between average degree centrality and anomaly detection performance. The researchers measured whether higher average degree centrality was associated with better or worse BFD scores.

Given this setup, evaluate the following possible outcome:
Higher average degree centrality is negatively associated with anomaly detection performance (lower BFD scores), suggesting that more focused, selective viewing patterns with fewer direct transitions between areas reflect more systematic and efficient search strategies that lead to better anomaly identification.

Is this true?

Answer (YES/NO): NO